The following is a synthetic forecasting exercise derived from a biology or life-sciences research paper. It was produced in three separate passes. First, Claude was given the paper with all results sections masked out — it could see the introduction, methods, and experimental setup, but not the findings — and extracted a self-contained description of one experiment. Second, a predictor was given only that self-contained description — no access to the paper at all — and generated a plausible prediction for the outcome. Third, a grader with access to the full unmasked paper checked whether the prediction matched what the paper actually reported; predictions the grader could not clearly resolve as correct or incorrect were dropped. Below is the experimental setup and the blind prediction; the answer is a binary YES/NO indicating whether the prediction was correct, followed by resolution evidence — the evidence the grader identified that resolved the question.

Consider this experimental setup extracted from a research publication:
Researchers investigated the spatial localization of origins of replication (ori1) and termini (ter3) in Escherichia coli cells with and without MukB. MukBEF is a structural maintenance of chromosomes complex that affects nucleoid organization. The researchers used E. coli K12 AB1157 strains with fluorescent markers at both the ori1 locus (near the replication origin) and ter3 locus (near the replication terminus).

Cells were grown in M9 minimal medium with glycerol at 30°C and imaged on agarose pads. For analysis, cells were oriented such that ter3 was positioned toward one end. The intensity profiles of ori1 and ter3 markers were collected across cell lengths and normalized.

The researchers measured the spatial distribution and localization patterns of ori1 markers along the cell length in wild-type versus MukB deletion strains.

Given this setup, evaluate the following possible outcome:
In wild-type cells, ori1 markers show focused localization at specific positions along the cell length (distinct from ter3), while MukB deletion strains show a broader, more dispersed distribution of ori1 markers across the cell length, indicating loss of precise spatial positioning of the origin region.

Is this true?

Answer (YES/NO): YES